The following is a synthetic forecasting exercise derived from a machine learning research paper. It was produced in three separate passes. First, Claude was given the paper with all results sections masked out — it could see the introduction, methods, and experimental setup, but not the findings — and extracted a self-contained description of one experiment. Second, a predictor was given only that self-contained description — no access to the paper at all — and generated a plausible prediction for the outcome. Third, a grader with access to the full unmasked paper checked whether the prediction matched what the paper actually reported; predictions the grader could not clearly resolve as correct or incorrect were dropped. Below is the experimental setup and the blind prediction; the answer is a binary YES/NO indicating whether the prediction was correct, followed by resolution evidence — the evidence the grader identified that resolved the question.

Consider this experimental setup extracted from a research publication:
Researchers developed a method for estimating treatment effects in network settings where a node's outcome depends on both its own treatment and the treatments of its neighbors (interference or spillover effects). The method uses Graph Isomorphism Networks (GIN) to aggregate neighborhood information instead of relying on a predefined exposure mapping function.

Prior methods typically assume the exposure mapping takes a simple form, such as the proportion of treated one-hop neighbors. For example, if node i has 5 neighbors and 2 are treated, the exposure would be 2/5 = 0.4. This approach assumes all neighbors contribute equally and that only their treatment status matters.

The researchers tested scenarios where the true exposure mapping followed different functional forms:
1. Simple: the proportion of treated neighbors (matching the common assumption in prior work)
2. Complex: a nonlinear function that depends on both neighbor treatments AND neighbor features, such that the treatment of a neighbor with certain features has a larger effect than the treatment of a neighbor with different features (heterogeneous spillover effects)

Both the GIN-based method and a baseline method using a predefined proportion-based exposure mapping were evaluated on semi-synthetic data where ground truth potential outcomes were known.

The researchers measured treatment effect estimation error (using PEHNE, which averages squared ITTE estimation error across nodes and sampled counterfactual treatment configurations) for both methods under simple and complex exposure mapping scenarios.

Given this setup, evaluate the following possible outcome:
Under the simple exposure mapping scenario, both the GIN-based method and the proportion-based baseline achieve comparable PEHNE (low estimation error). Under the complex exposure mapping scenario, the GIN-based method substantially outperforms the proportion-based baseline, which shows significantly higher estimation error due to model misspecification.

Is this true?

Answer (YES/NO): NO